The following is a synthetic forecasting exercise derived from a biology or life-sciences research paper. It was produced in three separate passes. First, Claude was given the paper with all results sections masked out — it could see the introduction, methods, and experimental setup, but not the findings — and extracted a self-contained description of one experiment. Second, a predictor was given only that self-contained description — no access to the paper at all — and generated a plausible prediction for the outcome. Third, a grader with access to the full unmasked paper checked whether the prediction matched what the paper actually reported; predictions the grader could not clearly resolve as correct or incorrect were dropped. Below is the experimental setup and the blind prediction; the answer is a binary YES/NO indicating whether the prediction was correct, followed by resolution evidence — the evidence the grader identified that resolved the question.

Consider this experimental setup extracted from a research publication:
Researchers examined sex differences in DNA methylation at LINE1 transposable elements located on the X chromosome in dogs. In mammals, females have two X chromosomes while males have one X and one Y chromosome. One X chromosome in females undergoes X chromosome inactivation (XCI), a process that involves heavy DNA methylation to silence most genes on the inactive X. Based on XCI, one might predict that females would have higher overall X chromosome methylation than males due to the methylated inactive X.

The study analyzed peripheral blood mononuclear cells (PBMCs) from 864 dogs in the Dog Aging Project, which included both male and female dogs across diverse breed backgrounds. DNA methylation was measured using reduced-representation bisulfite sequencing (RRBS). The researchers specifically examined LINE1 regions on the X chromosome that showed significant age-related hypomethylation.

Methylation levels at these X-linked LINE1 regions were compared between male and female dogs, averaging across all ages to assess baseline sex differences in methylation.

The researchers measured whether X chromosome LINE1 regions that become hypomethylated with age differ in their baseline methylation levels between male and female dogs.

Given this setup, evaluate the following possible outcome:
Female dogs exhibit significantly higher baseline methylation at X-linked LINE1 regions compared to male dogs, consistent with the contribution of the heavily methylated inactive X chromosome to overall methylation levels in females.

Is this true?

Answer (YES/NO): NO